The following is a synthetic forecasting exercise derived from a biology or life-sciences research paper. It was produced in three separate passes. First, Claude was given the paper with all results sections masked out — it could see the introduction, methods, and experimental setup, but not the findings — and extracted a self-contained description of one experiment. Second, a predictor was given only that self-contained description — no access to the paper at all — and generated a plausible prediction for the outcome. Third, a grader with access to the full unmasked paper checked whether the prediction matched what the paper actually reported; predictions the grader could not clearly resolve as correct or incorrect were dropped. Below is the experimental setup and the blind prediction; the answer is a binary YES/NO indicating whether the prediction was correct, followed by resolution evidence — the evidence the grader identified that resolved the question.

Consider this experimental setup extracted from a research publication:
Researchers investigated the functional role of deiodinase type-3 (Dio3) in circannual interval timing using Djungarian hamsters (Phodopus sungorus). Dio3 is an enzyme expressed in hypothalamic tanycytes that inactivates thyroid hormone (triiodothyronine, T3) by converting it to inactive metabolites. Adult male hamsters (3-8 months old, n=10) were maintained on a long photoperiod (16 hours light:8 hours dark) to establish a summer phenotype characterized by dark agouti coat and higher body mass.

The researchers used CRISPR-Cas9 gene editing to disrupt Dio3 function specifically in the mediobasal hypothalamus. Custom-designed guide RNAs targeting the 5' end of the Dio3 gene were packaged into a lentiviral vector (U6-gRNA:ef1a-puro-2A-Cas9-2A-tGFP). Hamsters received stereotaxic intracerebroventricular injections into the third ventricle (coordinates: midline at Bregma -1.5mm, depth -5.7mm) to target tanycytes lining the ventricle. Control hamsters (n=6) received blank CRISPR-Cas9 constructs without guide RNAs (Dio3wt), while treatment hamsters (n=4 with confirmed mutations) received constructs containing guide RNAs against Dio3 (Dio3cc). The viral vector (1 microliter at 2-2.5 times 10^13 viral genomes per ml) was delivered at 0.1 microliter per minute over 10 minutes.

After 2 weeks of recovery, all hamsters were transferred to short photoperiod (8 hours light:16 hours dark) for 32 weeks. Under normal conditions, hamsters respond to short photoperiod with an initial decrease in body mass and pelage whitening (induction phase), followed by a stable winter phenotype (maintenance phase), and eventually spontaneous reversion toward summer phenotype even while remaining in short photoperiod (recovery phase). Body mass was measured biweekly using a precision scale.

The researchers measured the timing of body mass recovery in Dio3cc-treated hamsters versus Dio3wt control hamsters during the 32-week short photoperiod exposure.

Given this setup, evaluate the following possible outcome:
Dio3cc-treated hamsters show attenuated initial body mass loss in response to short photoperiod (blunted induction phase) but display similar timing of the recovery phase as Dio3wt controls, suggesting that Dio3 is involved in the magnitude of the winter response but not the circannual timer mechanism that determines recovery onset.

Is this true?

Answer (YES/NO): NO